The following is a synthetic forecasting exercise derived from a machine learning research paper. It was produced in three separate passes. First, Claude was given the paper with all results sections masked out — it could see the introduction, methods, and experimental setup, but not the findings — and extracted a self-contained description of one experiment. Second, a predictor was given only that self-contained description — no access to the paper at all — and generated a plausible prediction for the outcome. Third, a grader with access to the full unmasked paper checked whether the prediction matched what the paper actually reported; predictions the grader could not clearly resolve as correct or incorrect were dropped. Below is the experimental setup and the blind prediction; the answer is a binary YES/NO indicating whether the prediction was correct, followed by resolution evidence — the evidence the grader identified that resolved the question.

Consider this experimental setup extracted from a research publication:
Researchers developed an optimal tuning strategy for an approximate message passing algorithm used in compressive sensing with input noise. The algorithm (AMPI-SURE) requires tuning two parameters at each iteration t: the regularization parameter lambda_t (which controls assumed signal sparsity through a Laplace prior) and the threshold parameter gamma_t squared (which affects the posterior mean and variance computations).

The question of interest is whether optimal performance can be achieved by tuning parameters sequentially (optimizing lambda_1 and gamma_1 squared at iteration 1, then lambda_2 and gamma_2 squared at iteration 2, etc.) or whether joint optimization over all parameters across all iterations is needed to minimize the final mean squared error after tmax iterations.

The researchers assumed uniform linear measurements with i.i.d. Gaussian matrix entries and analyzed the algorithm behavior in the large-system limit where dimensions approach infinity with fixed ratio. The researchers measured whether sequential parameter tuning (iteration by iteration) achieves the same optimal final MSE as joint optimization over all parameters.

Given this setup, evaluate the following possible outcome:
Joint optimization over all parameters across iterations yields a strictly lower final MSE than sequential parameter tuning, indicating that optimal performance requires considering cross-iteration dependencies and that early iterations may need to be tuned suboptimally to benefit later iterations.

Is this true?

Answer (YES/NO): NO